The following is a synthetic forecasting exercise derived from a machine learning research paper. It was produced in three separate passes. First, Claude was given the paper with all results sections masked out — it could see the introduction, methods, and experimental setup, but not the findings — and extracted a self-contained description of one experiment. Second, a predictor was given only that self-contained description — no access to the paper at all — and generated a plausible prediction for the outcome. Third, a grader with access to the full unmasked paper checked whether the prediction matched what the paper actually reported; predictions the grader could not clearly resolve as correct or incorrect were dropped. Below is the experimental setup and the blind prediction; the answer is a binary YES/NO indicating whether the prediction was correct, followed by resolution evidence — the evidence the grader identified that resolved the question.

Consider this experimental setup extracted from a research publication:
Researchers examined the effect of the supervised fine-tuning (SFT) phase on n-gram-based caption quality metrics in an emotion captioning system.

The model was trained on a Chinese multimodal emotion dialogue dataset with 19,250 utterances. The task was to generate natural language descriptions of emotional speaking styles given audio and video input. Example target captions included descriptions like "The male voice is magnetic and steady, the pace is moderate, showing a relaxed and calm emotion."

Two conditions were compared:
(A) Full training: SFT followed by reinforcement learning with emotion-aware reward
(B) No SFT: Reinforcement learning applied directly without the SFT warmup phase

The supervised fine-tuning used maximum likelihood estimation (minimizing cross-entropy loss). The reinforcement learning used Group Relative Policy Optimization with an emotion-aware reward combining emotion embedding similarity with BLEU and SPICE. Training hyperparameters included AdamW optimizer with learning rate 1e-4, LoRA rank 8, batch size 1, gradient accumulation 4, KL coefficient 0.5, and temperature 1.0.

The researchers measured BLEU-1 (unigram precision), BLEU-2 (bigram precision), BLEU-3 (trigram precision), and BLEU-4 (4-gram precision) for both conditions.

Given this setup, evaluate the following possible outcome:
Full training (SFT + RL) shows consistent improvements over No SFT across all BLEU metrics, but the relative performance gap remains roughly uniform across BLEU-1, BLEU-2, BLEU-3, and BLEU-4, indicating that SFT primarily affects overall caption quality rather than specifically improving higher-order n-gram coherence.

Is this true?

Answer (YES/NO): NO